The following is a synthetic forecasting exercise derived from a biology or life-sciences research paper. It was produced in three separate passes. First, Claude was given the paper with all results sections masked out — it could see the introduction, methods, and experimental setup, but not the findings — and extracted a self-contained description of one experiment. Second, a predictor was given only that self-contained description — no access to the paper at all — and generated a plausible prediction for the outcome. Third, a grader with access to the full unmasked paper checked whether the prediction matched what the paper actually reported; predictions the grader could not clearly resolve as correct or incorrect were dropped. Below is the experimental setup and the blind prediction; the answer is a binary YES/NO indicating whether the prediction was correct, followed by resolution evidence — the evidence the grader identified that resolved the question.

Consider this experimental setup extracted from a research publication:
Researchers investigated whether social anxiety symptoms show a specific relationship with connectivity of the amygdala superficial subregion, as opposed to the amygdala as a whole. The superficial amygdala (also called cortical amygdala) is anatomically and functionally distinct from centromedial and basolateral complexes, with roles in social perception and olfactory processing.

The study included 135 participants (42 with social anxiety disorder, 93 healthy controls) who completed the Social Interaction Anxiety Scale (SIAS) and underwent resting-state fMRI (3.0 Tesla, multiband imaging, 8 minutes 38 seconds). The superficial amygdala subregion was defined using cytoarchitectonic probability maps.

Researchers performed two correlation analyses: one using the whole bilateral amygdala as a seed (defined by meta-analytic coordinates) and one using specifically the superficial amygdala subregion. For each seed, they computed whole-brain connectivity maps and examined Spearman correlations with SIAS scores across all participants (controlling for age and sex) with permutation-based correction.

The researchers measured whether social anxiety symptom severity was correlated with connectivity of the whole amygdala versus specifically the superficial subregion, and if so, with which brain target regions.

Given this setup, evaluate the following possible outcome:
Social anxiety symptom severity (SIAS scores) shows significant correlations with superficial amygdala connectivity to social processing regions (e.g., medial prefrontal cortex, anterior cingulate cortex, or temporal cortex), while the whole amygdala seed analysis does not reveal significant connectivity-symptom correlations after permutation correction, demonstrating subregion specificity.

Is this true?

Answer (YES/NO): NO